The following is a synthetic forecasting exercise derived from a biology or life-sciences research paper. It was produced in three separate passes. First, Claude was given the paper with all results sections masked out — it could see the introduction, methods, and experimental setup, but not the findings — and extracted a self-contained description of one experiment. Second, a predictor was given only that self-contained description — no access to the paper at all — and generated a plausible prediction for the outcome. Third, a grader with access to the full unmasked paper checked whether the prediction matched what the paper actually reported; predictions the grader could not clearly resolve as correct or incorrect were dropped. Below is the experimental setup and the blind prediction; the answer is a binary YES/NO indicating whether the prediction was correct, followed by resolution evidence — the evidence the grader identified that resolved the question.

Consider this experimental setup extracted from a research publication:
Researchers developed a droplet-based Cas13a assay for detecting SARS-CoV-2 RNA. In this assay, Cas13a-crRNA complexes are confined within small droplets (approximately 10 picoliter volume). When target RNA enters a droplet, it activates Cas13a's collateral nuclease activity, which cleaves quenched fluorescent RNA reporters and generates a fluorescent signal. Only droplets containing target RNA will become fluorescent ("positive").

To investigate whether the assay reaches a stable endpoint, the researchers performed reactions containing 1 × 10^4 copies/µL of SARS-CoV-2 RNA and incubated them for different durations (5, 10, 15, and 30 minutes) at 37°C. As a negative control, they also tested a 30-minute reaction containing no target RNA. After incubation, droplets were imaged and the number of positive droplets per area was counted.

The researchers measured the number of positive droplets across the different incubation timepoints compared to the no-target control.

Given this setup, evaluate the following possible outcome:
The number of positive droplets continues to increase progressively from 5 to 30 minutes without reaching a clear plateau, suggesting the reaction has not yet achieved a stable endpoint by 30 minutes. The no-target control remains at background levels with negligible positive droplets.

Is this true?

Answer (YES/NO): NO